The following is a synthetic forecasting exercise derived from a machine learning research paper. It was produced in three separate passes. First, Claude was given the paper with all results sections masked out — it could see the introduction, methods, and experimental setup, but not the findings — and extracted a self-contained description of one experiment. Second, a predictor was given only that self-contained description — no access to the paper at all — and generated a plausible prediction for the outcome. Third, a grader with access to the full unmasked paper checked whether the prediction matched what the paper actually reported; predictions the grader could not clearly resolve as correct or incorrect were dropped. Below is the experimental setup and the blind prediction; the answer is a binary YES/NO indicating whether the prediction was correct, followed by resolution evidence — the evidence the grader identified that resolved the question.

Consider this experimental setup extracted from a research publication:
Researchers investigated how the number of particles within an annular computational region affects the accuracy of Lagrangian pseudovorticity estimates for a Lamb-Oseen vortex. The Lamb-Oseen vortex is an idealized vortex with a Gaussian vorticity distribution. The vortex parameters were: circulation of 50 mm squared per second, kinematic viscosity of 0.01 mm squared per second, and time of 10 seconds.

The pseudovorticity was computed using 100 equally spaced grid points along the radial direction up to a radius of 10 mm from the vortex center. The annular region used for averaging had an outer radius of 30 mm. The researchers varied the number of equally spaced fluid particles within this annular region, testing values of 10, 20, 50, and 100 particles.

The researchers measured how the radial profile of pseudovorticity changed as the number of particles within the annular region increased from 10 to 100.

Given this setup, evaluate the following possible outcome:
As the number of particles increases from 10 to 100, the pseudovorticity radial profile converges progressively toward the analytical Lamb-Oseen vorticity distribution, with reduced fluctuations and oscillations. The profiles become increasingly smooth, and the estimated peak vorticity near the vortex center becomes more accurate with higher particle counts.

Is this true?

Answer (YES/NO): NO